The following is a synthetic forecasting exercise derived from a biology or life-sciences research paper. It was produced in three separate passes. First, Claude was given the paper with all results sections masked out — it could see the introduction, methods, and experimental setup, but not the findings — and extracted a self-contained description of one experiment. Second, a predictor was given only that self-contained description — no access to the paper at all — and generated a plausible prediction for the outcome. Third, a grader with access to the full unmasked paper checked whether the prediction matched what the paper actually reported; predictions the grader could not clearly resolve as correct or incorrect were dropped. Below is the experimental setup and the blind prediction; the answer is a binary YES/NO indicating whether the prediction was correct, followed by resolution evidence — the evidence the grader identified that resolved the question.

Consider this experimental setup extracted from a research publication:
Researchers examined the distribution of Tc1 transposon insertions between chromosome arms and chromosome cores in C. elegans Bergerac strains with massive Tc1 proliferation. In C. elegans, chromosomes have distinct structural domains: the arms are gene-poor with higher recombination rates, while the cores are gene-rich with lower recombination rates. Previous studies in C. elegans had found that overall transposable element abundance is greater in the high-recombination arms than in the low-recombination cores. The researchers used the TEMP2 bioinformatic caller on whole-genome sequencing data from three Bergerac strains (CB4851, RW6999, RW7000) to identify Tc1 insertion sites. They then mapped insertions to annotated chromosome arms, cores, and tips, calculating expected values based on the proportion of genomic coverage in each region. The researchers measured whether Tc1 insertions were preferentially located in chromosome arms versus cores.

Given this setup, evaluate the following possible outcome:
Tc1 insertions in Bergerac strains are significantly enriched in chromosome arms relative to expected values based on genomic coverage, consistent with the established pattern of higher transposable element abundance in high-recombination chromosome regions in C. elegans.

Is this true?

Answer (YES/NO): NO